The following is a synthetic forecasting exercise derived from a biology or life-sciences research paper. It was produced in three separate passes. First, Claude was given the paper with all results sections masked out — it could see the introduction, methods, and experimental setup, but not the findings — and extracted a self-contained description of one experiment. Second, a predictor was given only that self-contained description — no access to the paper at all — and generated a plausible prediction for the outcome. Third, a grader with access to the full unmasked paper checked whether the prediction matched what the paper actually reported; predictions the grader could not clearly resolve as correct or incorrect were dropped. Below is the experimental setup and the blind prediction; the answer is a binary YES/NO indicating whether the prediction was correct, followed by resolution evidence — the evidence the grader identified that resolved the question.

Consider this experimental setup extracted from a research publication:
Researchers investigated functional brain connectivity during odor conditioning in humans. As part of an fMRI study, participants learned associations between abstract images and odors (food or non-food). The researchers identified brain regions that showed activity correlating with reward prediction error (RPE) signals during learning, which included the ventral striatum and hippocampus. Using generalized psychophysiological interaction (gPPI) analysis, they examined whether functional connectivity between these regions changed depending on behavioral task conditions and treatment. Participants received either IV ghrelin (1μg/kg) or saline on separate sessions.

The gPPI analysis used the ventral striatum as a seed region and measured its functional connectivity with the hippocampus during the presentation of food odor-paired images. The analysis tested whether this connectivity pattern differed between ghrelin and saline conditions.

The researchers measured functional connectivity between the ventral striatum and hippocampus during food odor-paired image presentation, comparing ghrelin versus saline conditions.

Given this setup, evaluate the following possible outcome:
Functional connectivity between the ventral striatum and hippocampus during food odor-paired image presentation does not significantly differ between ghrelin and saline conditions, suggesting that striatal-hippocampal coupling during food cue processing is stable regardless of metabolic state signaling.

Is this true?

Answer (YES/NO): NO